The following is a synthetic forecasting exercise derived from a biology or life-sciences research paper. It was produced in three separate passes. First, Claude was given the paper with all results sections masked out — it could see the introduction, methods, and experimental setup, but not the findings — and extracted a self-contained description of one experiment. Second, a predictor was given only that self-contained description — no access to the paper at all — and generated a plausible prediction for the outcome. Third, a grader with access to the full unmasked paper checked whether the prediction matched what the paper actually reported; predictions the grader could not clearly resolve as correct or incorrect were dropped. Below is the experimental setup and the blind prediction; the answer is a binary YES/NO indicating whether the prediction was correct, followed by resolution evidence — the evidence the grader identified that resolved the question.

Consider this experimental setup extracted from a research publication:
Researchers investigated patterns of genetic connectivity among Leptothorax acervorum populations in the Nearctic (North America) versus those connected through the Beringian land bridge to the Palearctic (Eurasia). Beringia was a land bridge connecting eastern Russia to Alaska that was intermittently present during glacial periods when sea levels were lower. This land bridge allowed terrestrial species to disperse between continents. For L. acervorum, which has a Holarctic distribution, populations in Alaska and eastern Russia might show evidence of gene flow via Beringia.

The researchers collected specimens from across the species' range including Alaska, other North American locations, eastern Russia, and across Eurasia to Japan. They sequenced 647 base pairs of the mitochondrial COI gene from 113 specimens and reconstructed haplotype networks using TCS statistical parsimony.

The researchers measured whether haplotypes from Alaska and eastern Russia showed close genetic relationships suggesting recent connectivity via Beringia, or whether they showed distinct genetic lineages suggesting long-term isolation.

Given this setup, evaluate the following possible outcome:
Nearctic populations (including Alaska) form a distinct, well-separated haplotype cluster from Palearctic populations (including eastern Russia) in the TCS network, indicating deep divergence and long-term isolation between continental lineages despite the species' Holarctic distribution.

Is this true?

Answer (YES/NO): NO